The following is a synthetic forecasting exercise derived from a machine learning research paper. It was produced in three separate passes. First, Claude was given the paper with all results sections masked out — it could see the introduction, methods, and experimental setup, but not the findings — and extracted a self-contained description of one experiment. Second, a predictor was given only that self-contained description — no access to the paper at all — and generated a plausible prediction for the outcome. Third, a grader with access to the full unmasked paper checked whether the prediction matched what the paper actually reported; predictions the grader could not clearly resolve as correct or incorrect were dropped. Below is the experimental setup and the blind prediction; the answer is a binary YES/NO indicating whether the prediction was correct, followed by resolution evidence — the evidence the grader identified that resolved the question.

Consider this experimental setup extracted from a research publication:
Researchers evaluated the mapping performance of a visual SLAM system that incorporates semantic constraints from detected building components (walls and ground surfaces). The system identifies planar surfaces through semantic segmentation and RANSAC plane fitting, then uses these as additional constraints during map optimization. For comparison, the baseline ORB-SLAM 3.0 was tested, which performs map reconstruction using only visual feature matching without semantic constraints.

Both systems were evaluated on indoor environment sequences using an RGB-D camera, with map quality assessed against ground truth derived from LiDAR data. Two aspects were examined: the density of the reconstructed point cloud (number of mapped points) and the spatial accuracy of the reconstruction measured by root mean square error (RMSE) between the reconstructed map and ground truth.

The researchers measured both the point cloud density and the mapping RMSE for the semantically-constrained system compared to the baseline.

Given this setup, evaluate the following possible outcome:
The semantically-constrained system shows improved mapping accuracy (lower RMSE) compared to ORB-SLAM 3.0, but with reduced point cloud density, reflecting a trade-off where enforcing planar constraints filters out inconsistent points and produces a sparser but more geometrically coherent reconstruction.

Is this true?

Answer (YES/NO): YES